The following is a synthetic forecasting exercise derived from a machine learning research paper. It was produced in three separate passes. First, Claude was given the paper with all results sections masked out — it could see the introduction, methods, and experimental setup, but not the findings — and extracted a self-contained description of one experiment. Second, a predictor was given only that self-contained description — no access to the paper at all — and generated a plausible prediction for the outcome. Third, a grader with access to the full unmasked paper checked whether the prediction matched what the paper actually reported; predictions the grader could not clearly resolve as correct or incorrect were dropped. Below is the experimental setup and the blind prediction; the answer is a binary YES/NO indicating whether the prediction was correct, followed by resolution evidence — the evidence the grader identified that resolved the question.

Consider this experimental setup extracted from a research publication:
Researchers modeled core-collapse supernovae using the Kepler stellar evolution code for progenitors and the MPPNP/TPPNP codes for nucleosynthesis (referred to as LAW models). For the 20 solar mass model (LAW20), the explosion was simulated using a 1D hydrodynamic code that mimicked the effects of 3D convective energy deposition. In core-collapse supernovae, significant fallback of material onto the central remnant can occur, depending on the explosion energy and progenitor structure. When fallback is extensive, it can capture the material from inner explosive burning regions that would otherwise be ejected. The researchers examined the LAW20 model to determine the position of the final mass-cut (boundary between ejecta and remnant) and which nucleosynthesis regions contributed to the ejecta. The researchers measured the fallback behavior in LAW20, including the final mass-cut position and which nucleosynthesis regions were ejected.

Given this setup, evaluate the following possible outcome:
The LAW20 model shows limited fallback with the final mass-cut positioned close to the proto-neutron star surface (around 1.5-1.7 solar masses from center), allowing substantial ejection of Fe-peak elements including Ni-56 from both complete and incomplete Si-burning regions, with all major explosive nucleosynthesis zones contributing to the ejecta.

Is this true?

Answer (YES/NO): NO